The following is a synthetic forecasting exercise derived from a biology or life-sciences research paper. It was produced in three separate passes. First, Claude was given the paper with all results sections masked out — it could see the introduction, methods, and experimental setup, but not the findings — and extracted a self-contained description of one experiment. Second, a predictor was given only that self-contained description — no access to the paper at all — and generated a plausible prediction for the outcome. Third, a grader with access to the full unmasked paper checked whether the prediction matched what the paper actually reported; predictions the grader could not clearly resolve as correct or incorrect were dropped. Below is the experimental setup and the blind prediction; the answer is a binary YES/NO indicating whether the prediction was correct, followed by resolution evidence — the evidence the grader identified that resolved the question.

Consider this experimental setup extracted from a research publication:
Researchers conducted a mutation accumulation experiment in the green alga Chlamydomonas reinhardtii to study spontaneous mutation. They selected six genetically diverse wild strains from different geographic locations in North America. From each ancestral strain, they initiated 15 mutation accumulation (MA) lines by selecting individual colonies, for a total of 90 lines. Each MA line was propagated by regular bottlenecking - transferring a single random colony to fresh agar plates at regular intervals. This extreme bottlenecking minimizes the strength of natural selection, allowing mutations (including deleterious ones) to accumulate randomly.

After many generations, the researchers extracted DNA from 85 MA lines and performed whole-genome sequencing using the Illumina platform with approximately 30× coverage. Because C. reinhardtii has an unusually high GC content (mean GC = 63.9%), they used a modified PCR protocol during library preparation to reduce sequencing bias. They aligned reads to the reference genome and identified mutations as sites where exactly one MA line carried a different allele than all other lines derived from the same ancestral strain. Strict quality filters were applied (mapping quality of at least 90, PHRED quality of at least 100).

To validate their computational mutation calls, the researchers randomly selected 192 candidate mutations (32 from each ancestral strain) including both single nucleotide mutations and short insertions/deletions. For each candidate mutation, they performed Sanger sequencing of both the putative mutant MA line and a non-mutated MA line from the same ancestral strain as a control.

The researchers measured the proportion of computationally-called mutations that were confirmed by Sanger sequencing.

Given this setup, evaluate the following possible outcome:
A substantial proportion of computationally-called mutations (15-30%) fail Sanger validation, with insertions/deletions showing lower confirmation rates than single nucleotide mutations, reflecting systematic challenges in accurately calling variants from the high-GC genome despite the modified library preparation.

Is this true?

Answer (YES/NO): NO